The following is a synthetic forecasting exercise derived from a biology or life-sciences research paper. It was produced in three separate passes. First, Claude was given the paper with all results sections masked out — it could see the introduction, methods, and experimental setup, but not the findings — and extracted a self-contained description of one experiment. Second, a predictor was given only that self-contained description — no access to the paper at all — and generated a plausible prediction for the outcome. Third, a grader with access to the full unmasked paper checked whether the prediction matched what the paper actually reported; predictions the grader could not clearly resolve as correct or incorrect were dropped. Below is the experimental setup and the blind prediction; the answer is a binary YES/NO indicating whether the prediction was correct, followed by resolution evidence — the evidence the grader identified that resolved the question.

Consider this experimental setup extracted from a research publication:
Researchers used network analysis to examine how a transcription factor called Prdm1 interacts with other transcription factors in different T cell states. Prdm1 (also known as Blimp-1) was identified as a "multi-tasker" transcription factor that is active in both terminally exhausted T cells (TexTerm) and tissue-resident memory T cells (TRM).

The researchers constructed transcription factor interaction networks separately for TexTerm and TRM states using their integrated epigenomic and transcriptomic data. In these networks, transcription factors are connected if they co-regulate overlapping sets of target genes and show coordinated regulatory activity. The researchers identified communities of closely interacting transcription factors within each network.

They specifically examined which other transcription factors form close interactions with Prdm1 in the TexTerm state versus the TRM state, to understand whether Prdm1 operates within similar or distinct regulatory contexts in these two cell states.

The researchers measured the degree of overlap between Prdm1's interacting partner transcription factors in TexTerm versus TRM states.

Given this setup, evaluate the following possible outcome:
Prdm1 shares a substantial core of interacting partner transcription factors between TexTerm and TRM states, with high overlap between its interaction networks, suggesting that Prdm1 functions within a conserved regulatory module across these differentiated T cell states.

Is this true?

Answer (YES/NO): NO